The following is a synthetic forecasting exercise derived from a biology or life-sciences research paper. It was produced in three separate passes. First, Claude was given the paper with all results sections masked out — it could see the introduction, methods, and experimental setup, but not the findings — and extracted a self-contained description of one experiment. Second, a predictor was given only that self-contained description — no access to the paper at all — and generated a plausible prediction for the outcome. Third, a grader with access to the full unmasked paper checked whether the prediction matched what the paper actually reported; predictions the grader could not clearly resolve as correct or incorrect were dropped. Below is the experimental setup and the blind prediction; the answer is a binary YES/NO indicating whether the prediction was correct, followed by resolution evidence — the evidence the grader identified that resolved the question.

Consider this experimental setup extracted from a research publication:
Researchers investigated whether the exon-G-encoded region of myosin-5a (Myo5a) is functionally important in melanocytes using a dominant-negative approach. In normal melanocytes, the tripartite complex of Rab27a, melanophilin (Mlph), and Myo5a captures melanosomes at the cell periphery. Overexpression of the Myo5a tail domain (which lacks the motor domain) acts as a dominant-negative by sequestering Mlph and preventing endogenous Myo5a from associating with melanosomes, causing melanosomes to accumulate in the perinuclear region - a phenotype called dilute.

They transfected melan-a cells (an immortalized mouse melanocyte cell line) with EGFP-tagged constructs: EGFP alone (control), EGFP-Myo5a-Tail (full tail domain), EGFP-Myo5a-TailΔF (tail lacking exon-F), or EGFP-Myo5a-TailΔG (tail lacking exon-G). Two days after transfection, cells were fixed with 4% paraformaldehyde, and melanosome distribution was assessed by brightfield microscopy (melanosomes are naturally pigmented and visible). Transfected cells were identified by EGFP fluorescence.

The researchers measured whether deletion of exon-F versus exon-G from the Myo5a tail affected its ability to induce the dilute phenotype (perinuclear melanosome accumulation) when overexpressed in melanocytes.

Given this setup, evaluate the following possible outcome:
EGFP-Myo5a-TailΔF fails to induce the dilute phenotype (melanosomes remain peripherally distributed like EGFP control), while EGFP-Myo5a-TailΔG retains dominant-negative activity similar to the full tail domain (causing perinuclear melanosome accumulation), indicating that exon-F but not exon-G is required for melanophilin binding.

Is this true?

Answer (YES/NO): NO